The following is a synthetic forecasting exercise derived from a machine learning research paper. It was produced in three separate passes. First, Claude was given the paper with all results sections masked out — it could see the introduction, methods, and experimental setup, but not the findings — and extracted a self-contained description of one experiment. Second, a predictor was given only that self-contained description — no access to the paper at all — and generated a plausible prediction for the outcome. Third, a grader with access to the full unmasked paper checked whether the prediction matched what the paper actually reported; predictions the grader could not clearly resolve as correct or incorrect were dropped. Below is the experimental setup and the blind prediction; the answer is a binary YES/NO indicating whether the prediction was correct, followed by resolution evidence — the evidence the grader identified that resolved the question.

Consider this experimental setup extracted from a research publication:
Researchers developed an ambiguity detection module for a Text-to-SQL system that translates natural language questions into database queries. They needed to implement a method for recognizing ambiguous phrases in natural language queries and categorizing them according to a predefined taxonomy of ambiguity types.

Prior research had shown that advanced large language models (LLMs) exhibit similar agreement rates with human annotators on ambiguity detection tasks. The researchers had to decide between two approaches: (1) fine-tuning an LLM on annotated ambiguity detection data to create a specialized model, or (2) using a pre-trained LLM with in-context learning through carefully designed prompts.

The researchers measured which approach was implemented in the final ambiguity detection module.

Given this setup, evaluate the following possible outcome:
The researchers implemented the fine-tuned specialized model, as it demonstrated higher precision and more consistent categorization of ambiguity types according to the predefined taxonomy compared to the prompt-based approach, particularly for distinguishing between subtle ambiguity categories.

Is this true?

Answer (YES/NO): NO